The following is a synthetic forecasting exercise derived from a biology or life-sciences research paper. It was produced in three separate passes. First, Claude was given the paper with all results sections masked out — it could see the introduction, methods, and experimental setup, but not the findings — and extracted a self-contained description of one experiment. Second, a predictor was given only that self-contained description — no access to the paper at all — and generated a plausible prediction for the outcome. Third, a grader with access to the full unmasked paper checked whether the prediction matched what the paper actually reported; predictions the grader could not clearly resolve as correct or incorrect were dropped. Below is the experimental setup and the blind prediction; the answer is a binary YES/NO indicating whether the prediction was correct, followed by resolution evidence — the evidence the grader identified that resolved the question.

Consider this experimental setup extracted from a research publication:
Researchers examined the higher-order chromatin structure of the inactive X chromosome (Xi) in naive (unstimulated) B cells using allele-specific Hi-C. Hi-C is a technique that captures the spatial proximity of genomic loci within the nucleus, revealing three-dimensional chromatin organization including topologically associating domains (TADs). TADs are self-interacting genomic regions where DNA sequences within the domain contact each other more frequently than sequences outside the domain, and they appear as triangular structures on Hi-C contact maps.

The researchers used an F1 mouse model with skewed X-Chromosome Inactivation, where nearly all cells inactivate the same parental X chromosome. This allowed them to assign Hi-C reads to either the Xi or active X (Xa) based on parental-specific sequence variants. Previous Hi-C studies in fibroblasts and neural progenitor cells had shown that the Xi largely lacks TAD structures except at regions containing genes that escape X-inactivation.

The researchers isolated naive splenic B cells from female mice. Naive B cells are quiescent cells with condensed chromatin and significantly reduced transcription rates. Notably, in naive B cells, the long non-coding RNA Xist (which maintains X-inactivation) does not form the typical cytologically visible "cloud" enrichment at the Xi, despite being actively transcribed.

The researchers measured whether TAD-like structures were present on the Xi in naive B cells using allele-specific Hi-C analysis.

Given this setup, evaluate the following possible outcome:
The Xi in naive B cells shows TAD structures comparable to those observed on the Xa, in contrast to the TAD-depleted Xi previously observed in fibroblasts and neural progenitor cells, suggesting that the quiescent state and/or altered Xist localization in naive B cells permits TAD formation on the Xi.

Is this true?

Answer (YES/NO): NO